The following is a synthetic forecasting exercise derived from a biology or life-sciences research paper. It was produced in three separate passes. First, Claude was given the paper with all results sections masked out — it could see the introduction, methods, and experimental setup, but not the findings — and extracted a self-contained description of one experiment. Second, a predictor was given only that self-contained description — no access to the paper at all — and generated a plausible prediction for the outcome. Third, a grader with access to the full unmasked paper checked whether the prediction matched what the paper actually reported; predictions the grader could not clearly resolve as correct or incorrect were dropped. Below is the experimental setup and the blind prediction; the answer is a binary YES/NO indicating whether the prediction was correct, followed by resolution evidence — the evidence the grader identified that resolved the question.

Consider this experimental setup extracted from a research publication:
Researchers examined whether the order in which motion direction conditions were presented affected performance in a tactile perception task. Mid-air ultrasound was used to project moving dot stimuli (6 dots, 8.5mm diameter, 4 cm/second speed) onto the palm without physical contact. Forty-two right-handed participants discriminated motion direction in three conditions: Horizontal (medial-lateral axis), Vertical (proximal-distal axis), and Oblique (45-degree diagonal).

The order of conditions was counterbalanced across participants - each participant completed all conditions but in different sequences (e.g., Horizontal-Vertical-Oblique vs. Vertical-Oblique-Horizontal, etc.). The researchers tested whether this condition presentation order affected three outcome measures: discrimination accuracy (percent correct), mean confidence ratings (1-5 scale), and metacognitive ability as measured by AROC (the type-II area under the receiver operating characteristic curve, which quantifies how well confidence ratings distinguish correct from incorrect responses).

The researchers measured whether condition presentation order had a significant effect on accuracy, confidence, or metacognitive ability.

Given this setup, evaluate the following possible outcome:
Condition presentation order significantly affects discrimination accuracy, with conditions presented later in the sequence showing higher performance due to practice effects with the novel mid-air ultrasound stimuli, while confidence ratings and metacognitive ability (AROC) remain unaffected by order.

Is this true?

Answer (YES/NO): NO